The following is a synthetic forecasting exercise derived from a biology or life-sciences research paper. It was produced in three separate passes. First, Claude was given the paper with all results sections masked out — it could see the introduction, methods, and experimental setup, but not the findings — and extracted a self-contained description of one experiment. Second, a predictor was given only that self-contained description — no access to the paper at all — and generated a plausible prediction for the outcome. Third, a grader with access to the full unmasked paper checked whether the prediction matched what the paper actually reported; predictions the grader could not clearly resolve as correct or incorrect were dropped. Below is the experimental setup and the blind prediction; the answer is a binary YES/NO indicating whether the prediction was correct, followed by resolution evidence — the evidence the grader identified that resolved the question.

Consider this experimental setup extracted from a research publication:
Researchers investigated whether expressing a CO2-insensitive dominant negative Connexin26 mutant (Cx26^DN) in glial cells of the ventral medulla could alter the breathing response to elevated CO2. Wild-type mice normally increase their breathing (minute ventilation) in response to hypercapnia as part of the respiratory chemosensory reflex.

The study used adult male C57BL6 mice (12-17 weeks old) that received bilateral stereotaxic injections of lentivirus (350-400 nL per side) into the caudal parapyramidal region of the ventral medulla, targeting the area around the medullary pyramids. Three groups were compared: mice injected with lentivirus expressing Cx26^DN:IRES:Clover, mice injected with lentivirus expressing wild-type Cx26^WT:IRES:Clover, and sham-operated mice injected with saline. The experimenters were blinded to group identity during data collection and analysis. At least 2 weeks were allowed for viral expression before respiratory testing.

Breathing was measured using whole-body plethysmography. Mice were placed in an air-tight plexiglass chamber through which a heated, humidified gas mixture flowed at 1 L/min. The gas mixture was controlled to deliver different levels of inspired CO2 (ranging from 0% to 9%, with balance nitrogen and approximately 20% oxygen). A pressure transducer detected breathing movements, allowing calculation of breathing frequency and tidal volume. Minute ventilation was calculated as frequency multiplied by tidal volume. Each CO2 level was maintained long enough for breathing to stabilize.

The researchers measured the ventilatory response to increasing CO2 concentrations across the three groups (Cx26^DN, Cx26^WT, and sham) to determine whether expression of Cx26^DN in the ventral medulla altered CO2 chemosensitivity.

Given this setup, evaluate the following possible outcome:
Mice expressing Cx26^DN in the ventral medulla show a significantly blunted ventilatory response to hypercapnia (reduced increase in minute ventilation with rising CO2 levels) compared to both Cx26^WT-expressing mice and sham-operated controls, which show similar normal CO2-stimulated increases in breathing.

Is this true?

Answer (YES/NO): YES